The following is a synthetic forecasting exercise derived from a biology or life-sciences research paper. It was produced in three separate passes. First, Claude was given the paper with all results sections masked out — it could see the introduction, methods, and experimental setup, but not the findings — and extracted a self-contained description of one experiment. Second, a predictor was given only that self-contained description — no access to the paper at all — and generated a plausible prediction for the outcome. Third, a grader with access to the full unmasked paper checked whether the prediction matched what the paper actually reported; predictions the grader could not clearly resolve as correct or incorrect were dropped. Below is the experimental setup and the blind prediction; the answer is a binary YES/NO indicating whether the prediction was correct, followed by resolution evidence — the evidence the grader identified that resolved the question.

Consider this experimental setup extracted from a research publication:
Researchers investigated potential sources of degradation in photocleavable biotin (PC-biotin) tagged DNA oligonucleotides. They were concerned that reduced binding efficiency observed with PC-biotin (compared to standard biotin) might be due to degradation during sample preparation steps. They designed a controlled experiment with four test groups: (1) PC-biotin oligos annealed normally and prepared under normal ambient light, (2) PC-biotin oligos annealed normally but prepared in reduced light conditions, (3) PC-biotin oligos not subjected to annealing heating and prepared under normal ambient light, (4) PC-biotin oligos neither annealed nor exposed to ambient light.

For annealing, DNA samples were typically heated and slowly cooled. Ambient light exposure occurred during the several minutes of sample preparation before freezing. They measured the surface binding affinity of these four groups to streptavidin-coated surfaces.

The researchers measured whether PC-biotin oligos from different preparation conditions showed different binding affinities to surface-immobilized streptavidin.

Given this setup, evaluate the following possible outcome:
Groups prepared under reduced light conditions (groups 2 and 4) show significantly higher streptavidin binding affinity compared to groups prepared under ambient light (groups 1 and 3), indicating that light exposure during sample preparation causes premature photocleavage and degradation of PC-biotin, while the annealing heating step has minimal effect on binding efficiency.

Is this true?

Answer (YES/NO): NO